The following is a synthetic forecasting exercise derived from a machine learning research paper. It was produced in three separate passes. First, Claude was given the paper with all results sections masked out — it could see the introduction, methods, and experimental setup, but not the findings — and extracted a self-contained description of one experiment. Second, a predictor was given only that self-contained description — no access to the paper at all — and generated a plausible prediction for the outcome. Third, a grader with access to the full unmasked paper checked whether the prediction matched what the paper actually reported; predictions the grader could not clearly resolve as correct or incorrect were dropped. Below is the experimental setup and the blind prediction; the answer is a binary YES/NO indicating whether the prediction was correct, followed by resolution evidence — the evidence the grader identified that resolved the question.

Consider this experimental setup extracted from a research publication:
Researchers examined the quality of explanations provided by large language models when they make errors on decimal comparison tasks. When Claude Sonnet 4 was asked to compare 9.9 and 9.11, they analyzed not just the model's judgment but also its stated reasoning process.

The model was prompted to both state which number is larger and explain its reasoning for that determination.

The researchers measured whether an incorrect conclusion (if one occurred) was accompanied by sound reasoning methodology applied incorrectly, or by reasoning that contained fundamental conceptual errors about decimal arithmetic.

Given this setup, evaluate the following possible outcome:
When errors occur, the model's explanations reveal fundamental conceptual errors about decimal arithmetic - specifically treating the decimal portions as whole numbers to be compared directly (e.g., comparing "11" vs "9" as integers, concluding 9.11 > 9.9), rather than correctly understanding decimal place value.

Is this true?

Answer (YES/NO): NO